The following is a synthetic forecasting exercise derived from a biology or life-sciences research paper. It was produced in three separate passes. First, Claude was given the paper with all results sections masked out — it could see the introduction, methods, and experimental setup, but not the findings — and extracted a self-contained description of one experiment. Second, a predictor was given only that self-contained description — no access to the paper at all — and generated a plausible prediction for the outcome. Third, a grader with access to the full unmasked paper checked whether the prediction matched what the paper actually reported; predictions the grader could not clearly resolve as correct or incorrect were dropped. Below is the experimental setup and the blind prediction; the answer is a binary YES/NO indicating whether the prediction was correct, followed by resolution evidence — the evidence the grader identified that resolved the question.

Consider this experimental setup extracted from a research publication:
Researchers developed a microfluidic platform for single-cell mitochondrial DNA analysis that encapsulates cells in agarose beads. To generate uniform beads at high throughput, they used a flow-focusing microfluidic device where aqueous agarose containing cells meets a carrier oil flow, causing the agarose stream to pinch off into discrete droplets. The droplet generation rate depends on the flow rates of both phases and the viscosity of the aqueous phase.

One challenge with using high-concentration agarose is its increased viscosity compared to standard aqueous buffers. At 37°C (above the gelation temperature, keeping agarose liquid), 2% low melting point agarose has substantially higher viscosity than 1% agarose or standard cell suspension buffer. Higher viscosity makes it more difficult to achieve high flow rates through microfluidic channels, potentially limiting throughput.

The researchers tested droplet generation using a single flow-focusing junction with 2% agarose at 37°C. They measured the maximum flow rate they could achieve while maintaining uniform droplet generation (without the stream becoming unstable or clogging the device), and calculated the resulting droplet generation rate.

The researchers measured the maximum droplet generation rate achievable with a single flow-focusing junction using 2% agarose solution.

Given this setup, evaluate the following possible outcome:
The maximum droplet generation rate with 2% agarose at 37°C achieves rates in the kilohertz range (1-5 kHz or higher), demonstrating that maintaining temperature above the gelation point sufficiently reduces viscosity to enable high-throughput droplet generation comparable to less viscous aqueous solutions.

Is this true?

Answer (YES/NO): NO